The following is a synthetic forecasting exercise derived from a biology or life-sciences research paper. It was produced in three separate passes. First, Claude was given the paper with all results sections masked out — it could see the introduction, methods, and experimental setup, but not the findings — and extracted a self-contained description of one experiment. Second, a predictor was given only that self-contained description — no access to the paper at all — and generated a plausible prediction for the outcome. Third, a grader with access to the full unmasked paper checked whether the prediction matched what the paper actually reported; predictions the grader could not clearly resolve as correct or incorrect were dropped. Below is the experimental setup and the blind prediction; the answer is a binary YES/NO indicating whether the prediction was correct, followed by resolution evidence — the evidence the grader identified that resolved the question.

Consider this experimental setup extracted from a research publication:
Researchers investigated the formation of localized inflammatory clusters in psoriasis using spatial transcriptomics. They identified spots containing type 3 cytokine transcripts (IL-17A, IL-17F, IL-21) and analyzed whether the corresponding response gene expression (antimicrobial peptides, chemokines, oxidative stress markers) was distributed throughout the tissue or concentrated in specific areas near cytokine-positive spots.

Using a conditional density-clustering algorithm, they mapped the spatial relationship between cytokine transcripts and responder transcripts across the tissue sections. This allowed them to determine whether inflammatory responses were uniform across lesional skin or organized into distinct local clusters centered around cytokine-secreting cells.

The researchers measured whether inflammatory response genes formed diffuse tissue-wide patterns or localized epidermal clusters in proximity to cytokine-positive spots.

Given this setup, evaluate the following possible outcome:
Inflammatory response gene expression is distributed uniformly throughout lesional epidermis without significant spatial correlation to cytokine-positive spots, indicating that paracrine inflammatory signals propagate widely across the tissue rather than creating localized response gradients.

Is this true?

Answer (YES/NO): NO